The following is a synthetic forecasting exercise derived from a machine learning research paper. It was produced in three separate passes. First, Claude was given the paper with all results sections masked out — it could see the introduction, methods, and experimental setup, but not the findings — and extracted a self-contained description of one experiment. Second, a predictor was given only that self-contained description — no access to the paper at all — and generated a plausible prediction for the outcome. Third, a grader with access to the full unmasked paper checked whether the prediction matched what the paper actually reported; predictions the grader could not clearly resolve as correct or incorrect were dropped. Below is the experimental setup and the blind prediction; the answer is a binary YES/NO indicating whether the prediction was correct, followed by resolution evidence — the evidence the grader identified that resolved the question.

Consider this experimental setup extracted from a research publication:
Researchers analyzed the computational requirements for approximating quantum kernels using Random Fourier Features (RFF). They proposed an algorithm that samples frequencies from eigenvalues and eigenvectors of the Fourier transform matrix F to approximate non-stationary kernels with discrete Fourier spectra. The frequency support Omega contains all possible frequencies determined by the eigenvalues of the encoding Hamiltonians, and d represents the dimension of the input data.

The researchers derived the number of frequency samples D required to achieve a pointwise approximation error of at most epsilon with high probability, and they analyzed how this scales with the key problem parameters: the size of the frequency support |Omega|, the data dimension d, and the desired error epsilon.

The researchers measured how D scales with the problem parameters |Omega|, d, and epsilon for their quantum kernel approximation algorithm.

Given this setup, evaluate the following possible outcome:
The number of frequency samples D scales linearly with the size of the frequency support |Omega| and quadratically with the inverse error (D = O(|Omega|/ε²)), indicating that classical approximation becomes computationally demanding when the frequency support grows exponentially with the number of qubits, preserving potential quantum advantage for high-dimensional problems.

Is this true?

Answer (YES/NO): NO